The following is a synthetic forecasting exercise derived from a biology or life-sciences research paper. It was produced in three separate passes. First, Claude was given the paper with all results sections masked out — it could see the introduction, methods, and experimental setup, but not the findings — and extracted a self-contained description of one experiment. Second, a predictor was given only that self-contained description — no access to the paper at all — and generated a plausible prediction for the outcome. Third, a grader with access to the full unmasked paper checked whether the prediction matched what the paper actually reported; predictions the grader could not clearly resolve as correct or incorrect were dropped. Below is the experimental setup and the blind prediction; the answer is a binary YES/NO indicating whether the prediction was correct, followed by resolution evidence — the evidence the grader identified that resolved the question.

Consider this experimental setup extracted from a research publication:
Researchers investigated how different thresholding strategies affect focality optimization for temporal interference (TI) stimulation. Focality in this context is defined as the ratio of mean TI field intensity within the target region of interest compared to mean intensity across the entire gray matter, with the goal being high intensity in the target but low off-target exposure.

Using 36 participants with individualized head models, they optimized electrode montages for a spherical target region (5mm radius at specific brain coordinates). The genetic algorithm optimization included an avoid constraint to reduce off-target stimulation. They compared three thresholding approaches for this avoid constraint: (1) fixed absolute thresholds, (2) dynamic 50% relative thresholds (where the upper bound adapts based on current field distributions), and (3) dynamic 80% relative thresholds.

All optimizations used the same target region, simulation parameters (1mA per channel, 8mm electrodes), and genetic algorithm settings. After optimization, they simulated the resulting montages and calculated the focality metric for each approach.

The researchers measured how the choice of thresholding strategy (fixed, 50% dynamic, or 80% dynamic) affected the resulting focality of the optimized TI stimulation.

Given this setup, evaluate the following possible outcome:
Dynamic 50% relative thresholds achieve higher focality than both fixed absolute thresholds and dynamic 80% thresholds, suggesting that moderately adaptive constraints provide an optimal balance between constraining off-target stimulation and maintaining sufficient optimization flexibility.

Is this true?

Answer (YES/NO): YES